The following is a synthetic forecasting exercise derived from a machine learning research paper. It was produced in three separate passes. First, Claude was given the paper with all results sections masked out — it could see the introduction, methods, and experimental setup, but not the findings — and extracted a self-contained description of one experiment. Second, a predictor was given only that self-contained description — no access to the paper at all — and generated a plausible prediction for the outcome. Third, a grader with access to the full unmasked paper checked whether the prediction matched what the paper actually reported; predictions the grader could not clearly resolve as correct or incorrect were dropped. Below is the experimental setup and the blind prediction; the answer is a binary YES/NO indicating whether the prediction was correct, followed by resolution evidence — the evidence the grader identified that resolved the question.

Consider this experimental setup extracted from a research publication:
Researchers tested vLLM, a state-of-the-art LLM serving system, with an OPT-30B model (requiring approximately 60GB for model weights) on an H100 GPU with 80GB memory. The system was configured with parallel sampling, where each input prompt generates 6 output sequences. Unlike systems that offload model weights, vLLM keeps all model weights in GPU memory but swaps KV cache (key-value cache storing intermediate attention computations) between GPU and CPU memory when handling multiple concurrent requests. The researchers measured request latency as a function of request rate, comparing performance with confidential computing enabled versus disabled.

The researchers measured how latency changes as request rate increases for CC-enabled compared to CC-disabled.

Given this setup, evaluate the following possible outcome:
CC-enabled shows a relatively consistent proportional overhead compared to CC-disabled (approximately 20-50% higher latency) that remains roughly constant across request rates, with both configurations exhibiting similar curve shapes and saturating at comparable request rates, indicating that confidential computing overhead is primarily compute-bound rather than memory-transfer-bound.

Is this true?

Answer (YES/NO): NO